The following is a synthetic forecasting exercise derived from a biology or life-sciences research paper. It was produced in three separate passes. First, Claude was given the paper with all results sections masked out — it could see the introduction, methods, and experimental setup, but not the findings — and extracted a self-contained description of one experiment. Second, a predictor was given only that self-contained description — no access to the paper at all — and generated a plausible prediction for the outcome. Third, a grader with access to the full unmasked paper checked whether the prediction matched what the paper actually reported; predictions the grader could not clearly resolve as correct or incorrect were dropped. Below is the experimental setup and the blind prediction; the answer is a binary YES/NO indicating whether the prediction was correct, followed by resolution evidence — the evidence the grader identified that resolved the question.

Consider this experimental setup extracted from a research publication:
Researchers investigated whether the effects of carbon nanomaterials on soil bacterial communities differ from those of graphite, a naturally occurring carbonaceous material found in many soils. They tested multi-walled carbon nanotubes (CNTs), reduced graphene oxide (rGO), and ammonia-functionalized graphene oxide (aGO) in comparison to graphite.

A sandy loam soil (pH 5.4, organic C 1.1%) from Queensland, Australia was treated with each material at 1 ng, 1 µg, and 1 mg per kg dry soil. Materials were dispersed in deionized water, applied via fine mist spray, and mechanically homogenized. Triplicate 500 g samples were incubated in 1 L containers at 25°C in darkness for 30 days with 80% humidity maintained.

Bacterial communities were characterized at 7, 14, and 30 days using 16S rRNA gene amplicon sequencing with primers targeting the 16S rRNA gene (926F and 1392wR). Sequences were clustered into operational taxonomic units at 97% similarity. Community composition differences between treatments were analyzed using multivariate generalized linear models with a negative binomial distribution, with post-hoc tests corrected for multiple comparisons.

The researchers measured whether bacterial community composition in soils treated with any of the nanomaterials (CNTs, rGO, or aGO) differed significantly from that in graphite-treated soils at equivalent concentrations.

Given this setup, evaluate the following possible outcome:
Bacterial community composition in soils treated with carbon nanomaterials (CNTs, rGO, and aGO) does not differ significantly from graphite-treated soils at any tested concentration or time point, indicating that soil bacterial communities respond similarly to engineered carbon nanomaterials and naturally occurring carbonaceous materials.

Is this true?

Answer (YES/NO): NO